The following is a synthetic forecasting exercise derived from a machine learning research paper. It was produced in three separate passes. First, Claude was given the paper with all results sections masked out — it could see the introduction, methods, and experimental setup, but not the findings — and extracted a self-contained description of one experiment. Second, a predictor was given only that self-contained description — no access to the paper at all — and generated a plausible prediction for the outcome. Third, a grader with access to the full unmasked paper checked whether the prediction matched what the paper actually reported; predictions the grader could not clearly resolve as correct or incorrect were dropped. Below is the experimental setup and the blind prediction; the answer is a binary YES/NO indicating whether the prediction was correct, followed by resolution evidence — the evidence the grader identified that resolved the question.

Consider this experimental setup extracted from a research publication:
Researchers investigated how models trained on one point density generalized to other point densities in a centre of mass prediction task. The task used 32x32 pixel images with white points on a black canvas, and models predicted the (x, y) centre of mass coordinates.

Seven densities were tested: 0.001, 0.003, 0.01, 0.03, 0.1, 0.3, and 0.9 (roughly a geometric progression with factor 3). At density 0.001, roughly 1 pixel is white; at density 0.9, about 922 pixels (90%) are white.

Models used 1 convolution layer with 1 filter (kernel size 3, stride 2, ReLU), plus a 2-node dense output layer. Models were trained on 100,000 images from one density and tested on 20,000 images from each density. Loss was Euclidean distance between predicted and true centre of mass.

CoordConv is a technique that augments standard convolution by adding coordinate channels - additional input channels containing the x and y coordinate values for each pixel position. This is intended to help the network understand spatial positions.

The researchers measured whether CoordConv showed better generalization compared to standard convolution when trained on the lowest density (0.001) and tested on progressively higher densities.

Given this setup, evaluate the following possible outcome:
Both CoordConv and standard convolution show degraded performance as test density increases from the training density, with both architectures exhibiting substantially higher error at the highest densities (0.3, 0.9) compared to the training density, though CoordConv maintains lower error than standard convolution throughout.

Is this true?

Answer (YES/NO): NO